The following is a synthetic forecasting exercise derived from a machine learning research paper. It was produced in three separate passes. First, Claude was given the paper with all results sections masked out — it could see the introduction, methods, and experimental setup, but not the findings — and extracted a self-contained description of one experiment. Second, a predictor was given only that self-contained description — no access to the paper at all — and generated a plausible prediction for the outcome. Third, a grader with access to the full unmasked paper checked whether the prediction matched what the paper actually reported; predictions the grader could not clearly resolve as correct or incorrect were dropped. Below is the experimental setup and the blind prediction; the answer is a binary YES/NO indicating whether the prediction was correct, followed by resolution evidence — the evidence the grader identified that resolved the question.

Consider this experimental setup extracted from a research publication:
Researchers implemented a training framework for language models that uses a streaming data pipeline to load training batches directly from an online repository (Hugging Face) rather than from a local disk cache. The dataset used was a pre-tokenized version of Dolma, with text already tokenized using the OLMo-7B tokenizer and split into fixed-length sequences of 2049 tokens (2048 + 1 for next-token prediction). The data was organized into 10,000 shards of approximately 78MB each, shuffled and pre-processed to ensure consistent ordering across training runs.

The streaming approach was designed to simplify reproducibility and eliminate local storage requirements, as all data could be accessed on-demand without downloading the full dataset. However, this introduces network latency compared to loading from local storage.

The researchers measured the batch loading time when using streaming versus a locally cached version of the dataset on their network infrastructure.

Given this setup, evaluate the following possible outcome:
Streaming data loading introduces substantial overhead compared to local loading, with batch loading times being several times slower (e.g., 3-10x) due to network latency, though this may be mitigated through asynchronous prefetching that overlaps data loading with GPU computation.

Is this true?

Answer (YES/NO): NO